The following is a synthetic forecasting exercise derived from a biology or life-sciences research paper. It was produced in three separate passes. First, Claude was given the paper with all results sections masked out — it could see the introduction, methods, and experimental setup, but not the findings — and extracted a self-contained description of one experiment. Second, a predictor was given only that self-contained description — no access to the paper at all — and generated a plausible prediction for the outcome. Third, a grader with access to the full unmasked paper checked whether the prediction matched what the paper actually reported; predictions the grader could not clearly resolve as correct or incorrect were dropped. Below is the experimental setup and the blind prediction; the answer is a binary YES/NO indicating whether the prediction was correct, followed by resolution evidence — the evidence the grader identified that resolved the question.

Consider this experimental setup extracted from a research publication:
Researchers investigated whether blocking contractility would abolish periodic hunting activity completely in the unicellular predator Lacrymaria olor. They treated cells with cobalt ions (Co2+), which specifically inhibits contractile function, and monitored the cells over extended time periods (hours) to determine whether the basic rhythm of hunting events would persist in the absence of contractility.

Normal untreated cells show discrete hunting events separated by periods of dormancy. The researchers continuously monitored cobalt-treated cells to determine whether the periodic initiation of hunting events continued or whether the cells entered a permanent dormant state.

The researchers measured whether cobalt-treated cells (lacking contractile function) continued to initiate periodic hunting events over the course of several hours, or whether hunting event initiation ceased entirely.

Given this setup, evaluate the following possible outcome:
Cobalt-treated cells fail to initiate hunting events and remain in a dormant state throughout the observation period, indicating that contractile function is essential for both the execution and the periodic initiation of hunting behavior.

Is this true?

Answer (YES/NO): NO